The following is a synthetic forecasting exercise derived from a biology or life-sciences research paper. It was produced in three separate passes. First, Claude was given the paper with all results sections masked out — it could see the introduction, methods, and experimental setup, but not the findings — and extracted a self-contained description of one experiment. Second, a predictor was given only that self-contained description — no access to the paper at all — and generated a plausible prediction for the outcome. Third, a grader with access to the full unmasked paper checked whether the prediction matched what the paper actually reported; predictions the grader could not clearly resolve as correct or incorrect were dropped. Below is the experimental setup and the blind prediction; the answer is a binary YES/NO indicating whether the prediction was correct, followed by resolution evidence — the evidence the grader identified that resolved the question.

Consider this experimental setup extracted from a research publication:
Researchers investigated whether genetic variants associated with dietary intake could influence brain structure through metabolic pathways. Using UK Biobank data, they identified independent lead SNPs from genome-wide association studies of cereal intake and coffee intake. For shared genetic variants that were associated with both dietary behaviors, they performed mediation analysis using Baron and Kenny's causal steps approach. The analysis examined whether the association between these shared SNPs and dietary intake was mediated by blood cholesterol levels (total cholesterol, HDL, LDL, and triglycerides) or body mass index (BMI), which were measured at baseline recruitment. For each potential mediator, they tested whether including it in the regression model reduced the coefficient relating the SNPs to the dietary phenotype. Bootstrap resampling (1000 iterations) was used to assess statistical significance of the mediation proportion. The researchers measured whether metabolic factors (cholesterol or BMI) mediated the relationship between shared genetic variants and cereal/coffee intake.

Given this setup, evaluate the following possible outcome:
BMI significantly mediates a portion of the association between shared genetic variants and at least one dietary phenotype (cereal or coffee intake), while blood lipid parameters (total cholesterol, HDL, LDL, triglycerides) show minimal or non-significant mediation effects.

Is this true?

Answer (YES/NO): NO